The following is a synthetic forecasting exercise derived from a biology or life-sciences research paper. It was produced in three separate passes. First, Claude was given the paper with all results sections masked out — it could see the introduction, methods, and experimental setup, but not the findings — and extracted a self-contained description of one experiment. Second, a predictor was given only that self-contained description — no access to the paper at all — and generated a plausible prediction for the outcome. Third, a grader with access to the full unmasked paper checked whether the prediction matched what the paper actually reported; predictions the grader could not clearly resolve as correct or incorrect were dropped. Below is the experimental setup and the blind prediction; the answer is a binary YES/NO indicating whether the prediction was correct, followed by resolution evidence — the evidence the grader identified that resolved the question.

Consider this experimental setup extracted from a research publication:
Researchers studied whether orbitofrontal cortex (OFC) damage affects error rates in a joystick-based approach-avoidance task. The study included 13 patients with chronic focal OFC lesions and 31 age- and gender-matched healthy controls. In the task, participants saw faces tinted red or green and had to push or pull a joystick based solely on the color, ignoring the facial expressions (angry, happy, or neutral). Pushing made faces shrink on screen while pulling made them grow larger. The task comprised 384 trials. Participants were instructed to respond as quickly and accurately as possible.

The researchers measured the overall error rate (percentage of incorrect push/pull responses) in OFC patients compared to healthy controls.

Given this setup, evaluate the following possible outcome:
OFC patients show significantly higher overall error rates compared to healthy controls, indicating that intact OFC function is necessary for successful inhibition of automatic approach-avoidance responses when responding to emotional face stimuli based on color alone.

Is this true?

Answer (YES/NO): YES